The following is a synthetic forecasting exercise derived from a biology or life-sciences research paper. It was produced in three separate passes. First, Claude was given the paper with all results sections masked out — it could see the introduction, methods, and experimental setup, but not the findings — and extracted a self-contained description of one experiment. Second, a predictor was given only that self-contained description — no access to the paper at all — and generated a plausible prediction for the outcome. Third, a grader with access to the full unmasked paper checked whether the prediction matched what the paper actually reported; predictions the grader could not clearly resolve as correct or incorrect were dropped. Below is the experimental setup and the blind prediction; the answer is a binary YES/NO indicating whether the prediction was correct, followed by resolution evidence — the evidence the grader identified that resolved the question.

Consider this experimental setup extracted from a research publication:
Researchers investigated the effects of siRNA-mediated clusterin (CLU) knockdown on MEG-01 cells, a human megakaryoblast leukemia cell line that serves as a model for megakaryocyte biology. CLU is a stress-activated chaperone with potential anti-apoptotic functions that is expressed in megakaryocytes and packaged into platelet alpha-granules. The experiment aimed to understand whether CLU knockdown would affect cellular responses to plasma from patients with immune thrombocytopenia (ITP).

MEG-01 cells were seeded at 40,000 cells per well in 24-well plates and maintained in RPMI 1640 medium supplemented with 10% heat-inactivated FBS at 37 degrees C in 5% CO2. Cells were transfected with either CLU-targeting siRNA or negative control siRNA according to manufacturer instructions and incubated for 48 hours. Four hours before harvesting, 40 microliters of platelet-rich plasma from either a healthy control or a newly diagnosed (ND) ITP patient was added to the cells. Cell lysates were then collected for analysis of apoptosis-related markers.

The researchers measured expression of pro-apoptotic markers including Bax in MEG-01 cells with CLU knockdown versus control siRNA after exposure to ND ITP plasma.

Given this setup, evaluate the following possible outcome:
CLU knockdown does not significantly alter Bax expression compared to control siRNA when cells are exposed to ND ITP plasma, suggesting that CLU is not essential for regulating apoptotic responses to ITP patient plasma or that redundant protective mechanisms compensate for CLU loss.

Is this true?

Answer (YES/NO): NO